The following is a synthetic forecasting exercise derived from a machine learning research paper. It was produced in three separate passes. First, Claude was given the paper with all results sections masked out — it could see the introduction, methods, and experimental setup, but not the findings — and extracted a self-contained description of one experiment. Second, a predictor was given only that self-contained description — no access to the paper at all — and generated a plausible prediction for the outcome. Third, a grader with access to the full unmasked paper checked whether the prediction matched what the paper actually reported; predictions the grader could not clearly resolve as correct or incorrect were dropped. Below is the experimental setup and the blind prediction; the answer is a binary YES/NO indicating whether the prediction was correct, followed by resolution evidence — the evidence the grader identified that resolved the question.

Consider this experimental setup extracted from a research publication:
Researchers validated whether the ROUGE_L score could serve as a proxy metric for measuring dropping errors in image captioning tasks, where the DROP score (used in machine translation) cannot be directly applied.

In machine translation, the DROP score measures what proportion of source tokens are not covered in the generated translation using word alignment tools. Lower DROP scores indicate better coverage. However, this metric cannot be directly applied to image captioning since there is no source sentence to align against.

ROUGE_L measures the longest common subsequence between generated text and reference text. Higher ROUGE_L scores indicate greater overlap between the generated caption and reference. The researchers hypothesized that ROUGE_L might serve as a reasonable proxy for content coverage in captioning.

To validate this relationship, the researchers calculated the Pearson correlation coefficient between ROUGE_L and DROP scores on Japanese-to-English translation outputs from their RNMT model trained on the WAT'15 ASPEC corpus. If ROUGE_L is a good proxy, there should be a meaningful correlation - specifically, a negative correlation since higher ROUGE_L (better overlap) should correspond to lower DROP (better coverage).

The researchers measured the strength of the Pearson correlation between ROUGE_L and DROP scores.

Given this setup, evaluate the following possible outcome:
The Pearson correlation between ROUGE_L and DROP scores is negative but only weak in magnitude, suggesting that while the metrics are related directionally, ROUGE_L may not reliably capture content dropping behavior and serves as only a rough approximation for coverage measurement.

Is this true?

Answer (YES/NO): NO